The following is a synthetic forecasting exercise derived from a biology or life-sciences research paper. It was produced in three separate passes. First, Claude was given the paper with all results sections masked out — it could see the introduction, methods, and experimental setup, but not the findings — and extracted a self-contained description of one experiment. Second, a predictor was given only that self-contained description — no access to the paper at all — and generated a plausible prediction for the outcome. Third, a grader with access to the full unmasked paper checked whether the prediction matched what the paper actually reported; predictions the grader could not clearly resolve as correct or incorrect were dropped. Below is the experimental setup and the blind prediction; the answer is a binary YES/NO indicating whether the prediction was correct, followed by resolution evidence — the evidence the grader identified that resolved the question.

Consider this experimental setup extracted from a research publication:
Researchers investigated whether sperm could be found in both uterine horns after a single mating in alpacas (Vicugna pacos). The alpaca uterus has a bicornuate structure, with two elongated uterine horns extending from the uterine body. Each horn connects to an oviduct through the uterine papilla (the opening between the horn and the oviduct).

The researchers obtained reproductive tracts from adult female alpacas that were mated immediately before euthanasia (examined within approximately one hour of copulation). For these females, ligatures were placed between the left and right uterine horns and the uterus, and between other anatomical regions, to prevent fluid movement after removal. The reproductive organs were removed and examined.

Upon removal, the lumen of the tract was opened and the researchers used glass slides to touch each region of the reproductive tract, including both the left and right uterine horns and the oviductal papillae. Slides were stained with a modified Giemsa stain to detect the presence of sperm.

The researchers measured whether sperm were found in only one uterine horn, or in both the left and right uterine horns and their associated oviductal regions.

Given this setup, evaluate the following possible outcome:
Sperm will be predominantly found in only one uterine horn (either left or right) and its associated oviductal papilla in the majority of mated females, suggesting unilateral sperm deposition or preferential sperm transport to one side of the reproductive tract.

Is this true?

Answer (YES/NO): NO